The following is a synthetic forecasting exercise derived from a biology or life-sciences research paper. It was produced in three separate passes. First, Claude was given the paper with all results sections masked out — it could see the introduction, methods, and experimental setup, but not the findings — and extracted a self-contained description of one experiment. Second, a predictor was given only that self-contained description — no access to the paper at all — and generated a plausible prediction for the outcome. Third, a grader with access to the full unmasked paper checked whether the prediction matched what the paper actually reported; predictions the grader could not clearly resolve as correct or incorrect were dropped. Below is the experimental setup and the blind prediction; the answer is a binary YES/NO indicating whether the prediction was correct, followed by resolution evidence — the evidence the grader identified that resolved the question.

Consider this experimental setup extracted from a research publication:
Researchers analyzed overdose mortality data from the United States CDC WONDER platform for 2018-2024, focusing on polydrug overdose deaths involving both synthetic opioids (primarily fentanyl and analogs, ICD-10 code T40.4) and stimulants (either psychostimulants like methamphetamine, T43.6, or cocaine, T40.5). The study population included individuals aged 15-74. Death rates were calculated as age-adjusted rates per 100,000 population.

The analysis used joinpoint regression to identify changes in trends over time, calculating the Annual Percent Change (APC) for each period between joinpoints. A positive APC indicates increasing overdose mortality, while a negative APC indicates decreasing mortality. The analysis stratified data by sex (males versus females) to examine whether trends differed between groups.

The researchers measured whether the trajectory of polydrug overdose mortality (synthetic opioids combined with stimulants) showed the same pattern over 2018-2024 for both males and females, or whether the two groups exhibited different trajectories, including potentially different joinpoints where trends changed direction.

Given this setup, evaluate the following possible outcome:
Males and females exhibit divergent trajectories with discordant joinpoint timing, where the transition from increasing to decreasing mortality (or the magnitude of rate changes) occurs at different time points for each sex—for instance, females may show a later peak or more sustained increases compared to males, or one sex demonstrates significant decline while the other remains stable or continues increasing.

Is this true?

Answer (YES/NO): YES